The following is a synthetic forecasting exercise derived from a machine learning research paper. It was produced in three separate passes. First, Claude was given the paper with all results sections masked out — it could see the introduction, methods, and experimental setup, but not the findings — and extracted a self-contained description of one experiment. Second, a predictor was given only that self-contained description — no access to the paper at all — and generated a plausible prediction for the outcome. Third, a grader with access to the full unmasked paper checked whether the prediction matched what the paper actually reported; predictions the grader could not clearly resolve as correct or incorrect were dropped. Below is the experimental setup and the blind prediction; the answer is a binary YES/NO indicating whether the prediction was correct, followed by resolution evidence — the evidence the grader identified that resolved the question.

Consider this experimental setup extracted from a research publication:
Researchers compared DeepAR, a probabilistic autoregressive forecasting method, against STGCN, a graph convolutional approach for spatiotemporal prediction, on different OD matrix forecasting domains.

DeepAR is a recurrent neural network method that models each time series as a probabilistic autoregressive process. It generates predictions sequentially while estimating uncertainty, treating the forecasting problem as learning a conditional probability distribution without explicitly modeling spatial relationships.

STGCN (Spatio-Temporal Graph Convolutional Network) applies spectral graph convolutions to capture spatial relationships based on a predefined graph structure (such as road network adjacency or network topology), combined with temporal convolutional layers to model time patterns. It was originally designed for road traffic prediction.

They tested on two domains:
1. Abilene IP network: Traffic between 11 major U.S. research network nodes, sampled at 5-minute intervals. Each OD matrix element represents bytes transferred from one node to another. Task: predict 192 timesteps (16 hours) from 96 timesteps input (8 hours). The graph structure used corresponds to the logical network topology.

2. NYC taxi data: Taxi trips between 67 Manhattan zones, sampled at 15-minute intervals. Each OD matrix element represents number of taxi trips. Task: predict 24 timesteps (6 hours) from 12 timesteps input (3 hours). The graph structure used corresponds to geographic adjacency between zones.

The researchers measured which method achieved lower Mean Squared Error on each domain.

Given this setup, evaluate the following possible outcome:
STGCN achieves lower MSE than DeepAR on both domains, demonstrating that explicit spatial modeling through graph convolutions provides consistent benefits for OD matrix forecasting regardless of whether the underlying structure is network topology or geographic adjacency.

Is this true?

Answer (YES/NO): NO